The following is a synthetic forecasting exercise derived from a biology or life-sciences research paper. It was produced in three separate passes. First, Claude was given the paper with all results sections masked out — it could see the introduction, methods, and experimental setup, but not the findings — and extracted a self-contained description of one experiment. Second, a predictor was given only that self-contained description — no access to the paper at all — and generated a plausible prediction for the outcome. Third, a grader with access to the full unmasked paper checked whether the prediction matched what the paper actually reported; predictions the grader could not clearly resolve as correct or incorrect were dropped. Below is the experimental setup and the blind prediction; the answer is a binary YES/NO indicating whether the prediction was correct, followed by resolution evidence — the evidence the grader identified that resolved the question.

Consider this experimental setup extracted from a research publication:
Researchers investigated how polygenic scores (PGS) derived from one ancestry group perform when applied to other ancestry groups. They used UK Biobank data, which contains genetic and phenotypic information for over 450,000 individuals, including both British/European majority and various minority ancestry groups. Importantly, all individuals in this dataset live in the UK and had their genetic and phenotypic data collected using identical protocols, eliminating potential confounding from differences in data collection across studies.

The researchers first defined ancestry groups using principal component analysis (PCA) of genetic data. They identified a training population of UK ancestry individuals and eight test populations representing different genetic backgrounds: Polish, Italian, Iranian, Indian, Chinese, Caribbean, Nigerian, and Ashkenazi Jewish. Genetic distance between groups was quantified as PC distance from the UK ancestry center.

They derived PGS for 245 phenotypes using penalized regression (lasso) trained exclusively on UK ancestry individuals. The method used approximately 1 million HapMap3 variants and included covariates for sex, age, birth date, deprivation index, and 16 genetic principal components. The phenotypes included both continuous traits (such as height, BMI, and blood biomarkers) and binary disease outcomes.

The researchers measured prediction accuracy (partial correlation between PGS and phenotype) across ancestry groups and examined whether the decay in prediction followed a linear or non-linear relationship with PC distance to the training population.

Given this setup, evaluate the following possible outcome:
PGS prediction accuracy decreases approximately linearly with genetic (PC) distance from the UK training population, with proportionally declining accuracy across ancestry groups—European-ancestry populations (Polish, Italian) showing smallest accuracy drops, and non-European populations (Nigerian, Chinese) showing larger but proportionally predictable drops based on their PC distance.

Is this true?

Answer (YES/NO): YES